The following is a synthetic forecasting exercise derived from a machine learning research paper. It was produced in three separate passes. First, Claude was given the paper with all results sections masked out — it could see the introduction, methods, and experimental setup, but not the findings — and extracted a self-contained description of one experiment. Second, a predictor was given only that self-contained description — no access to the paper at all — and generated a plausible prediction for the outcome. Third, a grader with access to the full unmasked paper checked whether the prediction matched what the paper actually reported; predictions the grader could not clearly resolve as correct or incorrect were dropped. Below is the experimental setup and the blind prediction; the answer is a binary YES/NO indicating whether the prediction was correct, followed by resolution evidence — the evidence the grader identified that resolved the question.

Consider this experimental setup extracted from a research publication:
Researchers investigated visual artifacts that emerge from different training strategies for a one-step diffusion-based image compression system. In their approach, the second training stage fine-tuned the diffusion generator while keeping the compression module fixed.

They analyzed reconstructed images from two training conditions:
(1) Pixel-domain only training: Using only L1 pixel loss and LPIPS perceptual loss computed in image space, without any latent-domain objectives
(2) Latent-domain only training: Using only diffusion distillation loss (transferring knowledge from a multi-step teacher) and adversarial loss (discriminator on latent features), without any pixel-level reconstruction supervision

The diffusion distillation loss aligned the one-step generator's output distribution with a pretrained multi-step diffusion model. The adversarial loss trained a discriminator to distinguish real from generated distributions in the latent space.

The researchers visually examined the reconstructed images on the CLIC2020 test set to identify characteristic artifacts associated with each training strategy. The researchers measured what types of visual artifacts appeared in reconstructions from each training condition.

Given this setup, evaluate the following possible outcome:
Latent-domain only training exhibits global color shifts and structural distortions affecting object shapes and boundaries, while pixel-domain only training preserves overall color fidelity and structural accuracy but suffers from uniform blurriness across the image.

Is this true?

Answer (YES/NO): NO